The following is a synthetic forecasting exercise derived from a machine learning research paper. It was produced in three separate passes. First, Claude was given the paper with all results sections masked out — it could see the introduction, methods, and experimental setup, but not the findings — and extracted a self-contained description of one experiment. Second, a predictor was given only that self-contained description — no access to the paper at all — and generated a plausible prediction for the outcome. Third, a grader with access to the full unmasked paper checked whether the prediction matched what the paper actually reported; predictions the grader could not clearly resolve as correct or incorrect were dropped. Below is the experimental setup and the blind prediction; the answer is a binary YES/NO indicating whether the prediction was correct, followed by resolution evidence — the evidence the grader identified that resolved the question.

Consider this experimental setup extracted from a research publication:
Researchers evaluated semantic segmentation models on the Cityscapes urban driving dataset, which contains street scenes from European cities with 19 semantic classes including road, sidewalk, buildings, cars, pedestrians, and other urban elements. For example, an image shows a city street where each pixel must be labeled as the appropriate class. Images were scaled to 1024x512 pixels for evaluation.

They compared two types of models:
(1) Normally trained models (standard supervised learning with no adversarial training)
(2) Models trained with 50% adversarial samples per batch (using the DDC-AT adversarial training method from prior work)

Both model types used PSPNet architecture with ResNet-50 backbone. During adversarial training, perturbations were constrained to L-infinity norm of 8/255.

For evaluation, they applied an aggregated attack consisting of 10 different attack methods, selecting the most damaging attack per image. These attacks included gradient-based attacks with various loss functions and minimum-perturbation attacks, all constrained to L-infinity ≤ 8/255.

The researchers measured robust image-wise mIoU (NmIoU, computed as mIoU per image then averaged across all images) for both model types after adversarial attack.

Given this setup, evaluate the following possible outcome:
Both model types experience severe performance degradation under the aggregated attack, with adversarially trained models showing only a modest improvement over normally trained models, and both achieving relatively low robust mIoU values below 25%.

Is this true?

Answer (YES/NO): YES